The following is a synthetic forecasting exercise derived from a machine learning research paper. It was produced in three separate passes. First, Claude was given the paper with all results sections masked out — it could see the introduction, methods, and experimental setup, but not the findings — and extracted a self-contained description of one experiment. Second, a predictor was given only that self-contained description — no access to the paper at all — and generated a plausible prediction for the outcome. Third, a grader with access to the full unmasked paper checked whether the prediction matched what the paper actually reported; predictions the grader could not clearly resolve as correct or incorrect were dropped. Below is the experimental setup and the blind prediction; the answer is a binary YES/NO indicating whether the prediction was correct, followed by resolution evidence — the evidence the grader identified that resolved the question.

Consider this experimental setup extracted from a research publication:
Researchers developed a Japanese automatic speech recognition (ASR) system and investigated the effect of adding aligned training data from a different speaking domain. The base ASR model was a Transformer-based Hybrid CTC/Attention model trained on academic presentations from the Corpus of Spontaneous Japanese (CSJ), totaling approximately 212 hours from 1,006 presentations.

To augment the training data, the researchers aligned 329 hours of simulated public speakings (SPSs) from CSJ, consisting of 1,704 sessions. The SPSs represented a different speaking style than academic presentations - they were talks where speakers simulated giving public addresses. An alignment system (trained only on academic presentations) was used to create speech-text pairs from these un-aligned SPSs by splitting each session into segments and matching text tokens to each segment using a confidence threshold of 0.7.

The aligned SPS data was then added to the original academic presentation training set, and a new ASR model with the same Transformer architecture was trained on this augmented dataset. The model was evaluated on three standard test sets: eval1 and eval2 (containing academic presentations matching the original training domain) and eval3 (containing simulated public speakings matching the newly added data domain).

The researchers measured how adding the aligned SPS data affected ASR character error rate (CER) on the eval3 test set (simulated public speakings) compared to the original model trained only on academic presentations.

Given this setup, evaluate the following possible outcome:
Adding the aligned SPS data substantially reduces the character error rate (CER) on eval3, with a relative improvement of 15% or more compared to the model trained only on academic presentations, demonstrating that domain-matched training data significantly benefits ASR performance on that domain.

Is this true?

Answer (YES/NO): YES